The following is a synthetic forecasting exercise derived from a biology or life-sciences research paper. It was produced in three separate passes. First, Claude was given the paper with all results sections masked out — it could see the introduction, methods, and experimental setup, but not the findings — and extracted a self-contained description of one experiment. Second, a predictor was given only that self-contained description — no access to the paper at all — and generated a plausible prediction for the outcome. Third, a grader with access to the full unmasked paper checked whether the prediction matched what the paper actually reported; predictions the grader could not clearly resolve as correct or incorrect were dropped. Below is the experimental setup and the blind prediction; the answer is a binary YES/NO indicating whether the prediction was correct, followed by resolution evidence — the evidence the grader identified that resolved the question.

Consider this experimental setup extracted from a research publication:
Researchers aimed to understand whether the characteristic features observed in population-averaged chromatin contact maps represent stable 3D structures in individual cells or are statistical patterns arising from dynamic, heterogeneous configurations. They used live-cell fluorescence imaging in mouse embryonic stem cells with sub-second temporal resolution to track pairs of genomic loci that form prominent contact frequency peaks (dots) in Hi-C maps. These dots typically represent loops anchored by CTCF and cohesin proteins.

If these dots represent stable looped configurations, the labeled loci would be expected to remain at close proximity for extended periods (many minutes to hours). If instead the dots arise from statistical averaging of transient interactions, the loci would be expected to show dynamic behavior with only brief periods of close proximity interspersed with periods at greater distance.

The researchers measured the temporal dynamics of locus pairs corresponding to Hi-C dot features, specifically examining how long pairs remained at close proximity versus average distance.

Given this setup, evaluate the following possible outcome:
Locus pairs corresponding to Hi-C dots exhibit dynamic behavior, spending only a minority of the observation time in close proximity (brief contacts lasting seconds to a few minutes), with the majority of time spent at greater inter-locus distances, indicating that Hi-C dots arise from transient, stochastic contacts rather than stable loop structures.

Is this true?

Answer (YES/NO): YES